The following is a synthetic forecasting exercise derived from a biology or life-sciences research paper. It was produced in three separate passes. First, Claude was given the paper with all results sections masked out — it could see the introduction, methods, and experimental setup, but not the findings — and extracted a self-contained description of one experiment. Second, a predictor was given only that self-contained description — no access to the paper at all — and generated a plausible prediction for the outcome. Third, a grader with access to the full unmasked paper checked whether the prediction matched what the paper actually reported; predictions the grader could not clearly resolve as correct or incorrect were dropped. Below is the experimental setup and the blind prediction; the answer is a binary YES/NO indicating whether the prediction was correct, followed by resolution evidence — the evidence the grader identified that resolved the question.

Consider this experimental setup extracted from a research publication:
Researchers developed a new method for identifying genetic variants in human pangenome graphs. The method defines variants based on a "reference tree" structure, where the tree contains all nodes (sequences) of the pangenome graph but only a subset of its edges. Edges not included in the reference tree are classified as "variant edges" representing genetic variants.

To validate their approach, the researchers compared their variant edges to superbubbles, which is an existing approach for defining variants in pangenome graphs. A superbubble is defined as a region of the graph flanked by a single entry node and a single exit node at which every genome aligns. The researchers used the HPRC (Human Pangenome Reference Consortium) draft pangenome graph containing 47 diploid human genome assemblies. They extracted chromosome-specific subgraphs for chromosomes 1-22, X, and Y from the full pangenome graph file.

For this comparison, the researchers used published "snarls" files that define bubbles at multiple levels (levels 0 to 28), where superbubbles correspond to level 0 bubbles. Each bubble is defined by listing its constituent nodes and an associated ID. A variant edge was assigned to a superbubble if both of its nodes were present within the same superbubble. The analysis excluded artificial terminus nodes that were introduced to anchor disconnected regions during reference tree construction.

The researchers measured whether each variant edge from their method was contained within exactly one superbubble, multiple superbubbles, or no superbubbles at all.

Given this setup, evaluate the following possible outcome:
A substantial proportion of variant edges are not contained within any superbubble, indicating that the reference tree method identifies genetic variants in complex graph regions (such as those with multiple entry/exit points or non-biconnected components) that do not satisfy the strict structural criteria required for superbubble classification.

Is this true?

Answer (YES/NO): NO